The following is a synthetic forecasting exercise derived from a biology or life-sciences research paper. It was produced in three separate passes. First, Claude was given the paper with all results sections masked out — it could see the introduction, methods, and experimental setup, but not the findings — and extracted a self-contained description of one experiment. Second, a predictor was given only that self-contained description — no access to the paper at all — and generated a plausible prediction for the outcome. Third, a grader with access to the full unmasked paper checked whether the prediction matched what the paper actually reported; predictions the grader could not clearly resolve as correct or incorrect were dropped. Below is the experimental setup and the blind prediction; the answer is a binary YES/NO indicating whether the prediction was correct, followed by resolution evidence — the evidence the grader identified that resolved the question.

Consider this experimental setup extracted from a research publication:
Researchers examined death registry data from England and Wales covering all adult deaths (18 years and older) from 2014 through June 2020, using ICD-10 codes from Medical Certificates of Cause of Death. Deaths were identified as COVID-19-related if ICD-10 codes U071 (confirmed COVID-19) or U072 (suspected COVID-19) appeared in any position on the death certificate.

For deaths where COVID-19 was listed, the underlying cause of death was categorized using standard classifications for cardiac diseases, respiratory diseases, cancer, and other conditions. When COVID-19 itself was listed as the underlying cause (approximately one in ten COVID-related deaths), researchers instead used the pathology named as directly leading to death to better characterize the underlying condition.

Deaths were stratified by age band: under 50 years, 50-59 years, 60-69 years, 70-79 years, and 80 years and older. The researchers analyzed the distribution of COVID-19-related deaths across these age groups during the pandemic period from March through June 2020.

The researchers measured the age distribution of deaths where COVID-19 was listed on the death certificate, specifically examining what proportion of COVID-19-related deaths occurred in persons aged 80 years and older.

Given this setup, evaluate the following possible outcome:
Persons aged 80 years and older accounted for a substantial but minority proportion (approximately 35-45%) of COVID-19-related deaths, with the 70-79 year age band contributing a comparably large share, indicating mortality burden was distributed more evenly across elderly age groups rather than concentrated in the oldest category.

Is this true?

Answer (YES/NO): NO